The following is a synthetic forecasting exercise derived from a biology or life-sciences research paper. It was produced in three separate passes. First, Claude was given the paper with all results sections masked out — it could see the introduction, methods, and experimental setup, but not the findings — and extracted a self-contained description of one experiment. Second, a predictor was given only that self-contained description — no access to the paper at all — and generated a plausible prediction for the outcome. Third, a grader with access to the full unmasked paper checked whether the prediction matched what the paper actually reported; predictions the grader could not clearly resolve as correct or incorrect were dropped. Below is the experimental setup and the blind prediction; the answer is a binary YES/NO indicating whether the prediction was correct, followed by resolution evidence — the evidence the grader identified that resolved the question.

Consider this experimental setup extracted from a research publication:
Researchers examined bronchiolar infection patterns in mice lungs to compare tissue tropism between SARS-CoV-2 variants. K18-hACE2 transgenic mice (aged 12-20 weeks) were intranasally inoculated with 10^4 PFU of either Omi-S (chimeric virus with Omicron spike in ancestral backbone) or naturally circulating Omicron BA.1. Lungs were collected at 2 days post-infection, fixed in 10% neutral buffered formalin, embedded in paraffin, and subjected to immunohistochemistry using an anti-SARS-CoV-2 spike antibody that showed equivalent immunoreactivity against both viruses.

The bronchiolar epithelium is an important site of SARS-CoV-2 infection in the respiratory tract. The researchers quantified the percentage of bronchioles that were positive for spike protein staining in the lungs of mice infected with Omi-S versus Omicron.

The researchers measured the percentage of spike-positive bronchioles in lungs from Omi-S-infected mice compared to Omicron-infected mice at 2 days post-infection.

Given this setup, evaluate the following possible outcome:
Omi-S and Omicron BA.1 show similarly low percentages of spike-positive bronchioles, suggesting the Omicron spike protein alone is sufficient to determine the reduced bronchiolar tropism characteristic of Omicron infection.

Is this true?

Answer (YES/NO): NO